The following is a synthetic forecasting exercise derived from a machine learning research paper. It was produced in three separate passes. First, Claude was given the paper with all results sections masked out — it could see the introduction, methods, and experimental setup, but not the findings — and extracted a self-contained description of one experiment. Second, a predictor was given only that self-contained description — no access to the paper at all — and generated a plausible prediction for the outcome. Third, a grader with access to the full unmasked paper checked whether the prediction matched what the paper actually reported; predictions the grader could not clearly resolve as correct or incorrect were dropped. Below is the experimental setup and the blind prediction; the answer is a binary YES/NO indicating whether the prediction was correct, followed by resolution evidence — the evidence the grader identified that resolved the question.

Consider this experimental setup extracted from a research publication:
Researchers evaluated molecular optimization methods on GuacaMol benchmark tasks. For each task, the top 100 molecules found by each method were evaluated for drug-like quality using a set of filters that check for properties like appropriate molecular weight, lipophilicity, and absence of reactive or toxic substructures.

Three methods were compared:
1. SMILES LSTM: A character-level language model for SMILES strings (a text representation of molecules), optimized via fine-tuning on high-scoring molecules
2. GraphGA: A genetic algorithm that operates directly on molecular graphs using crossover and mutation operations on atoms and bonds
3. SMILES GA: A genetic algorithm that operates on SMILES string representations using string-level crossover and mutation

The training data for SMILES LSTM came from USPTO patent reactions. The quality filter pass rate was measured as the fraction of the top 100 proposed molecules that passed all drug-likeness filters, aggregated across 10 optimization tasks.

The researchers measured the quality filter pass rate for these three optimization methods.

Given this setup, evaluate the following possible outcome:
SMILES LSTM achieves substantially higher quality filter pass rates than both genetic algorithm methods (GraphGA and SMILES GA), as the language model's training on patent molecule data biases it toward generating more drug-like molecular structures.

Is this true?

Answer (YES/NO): YES